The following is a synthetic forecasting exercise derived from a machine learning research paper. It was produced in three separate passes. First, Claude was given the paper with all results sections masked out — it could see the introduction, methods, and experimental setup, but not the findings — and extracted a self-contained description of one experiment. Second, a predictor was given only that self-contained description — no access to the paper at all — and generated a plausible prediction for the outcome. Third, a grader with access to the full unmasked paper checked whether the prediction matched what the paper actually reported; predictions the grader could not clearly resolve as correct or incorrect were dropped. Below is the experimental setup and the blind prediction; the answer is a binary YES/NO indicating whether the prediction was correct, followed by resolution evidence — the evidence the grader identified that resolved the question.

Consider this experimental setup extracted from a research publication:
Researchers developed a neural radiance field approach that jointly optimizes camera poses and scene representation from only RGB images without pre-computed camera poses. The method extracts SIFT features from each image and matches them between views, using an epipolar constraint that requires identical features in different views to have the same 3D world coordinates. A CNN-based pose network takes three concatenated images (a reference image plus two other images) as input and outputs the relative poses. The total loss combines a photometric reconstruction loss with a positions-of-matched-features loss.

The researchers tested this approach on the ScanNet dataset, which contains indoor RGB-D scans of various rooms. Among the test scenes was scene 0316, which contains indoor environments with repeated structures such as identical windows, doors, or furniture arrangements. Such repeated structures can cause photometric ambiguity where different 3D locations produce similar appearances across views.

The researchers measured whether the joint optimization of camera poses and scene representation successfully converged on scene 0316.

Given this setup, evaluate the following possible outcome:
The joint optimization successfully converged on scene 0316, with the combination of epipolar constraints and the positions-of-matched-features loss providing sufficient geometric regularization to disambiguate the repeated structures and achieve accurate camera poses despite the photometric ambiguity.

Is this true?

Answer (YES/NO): NO